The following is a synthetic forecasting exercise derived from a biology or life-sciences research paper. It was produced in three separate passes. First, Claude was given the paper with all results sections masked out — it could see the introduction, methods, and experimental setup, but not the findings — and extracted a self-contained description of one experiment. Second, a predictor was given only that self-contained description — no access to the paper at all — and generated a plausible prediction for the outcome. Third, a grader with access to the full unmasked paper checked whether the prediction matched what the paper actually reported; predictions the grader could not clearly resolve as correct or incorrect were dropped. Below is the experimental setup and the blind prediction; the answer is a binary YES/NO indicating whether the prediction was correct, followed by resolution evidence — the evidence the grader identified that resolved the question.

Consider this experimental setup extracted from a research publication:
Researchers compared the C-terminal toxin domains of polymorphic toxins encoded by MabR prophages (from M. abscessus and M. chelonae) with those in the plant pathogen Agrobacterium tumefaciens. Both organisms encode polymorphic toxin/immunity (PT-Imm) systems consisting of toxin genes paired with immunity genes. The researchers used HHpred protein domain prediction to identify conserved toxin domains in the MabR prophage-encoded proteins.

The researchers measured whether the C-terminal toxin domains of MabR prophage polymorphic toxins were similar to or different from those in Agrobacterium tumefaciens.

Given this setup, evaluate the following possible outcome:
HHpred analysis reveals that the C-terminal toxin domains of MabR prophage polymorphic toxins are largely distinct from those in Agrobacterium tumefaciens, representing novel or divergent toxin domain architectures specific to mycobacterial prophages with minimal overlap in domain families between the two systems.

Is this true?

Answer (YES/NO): NO